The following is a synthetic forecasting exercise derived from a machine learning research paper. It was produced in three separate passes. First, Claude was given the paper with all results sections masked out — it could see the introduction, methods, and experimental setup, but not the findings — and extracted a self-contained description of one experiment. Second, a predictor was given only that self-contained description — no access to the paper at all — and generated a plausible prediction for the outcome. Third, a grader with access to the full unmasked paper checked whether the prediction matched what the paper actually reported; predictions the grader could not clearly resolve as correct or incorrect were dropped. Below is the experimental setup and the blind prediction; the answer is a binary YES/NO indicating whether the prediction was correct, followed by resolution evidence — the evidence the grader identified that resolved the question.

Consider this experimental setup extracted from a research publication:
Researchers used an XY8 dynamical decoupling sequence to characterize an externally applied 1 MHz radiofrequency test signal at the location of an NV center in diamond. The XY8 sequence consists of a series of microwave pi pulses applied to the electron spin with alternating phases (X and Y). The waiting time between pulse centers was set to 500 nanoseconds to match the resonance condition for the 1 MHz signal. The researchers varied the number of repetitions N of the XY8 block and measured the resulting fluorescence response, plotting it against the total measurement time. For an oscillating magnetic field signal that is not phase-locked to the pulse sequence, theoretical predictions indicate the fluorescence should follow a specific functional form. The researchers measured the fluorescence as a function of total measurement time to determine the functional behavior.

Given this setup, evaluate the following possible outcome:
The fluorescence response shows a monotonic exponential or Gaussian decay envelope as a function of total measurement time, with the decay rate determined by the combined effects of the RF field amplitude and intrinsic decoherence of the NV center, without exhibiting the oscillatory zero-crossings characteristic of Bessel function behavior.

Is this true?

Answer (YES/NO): NO